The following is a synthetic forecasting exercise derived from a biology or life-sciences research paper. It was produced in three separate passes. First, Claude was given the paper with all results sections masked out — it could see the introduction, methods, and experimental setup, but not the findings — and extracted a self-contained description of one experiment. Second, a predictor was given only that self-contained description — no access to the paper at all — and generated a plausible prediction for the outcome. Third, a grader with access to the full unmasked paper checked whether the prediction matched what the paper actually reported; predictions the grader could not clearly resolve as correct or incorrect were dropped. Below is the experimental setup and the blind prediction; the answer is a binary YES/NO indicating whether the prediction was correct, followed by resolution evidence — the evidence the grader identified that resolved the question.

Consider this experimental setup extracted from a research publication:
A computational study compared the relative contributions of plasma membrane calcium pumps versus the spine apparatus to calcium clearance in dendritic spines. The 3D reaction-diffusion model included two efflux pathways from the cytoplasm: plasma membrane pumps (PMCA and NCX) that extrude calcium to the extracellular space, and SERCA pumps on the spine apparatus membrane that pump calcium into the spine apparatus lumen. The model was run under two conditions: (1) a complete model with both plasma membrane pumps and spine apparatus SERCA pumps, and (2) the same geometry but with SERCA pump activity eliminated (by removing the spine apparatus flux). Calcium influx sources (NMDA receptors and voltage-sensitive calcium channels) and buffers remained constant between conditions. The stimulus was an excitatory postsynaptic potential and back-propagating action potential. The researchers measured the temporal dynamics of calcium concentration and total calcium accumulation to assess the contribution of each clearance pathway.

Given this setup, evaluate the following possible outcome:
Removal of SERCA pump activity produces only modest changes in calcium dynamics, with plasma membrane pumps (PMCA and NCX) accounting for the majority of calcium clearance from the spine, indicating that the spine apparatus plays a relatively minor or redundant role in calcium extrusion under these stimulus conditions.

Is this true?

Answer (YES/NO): NO